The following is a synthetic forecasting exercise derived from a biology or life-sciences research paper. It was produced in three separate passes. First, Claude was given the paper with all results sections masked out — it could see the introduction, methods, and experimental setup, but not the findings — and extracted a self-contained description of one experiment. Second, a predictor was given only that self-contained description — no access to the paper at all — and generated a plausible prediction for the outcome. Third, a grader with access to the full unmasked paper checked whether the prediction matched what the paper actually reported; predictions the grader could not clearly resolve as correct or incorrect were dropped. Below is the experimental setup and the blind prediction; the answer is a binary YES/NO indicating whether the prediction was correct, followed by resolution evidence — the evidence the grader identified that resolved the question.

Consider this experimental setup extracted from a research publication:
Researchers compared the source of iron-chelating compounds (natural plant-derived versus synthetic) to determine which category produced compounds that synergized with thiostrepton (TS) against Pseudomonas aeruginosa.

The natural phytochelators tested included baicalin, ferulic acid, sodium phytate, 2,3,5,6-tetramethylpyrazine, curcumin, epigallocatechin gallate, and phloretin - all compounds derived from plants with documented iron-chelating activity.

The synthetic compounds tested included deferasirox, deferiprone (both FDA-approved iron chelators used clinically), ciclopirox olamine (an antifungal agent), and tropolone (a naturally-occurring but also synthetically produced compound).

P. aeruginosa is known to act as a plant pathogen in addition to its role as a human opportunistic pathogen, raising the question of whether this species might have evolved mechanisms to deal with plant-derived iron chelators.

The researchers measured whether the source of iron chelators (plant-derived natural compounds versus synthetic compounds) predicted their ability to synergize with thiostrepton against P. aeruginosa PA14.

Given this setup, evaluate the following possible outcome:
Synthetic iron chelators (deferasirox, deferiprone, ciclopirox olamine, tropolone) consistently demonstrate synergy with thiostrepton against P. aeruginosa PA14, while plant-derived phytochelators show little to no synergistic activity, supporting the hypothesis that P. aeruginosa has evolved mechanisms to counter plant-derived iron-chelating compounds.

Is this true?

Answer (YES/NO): YES